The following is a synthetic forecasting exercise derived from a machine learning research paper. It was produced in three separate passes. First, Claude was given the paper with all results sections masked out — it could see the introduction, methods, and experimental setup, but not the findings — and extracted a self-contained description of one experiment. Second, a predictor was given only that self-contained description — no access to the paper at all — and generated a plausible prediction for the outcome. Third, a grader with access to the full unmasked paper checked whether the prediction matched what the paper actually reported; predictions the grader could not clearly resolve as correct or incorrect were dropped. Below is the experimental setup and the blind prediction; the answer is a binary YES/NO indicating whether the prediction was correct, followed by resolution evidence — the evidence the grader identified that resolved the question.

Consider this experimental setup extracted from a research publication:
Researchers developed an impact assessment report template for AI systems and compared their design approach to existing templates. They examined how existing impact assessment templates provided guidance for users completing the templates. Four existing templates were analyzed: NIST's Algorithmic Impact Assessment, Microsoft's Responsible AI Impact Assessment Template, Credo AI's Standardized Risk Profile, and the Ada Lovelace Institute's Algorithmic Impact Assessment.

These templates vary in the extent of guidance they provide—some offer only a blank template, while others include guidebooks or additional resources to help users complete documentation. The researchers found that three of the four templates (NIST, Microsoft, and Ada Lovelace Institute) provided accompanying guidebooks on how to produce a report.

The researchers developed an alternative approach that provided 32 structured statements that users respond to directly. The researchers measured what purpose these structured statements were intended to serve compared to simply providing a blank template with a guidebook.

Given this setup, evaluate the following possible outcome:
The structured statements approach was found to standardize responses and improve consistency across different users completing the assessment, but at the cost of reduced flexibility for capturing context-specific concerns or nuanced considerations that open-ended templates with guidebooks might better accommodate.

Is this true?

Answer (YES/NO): NO